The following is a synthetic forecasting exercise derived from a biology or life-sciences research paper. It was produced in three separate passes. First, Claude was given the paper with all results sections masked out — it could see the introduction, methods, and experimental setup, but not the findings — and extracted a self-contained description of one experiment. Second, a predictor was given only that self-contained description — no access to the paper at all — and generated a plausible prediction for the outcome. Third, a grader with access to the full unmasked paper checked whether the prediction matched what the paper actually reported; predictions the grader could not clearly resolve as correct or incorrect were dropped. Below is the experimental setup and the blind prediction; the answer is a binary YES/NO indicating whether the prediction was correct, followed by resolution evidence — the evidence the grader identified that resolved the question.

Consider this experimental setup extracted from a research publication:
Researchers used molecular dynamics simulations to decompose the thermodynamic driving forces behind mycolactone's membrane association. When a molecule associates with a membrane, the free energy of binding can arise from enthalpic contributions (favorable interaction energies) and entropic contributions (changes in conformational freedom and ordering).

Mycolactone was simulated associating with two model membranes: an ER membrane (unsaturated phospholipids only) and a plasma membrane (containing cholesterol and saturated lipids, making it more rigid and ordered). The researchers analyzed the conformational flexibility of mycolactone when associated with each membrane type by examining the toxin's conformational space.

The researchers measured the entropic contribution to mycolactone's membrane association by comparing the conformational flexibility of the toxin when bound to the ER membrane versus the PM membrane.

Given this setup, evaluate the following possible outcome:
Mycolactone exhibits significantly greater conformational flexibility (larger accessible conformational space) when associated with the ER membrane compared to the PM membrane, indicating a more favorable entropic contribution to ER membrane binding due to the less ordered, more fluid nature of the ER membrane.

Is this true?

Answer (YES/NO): YES